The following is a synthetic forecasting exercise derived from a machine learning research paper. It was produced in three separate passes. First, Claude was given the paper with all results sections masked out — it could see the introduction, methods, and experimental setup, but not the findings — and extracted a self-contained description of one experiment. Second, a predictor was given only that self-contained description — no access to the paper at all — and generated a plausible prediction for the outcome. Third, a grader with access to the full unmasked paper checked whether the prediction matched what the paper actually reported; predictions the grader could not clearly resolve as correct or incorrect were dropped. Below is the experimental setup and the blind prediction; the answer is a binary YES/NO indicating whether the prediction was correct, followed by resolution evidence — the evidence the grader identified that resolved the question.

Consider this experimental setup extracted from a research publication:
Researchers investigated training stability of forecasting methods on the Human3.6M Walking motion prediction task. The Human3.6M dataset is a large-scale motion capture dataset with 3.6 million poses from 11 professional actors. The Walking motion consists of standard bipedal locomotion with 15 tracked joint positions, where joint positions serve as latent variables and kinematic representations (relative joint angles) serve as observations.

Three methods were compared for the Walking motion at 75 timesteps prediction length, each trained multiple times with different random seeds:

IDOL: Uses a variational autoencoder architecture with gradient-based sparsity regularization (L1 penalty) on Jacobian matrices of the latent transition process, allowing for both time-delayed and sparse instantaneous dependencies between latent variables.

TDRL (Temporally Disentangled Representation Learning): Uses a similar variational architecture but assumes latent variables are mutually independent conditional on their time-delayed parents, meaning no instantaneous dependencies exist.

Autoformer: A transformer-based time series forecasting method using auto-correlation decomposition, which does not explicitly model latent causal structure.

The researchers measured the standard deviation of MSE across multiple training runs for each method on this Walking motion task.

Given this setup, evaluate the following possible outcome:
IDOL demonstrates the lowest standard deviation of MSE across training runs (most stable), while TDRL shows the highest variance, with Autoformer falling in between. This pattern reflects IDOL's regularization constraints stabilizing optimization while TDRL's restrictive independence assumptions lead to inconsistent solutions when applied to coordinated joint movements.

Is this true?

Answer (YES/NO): NO